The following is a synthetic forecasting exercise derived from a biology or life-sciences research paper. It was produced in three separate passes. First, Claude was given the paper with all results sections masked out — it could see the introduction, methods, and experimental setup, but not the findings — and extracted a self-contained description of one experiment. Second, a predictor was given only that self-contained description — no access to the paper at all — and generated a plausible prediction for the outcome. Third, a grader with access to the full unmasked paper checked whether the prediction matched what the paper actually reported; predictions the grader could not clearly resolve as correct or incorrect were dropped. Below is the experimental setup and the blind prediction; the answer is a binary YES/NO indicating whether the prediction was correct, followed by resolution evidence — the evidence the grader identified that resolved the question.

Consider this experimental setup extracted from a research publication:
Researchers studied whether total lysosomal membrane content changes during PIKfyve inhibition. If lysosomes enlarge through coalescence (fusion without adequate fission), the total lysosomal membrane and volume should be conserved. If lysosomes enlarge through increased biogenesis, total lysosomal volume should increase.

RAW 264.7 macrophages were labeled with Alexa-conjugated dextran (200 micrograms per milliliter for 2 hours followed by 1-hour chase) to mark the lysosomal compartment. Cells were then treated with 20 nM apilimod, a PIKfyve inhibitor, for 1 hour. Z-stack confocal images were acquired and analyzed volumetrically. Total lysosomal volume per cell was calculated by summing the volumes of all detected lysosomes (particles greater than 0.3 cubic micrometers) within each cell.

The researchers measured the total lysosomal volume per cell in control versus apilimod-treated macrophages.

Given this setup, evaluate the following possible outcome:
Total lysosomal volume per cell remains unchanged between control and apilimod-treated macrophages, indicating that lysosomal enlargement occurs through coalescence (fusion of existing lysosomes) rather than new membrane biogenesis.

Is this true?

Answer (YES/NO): YES